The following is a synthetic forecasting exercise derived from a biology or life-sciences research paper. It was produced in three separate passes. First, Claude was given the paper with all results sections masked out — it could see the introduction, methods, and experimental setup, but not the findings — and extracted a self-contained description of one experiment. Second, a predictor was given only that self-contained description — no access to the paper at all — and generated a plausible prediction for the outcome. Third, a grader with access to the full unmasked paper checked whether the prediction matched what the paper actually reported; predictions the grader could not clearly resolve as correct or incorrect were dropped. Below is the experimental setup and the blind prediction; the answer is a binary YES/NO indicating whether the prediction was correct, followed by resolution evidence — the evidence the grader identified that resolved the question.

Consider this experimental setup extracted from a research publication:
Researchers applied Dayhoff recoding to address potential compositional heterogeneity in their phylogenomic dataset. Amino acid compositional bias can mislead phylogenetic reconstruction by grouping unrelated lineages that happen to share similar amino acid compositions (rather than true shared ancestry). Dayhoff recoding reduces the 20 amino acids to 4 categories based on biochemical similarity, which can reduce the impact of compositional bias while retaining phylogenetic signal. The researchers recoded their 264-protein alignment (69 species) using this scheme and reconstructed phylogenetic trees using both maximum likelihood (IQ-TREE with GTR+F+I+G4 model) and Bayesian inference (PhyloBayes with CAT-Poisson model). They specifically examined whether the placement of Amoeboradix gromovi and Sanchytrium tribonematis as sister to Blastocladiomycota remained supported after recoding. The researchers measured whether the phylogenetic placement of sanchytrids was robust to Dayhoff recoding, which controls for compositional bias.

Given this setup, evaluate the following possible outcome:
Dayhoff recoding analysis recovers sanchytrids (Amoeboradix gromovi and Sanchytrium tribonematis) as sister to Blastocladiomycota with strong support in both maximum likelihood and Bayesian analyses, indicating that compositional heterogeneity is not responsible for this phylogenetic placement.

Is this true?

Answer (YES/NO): YES